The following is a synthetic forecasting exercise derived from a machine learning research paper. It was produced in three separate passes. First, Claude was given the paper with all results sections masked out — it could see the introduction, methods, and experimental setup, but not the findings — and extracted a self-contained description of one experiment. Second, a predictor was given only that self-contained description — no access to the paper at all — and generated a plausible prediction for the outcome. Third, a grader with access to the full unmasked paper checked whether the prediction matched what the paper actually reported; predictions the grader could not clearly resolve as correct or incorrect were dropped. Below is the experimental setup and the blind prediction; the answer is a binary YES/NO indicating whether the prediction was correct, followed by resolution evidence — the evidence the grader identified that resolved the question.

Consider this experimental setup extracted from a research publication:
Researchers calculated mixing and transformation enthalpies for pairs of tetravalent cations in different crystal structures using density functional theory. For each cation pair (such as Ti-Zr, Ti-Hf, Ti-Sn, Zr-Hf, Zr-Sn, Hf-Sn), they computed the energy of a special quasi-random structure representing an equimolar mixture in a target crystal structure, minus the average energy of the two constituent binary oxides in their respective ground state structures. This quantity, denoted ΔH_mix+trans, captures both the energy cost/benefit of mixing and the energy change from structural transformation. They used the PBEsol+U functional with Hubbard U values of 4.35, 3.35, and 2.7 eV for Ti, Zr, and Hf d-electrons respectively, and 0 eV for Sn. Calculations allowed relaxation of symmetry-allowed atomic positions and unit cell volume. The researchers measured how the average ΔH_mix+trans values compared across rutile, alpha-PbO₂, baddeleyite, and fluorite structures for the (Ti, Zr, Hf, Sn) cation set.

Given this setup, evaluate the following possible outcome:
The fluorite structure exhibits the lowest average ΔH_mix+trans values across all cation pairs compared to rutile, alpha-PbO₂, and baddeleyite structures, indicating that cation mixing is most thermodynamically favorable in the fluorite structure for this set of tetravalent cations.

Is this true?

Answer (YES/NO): NO